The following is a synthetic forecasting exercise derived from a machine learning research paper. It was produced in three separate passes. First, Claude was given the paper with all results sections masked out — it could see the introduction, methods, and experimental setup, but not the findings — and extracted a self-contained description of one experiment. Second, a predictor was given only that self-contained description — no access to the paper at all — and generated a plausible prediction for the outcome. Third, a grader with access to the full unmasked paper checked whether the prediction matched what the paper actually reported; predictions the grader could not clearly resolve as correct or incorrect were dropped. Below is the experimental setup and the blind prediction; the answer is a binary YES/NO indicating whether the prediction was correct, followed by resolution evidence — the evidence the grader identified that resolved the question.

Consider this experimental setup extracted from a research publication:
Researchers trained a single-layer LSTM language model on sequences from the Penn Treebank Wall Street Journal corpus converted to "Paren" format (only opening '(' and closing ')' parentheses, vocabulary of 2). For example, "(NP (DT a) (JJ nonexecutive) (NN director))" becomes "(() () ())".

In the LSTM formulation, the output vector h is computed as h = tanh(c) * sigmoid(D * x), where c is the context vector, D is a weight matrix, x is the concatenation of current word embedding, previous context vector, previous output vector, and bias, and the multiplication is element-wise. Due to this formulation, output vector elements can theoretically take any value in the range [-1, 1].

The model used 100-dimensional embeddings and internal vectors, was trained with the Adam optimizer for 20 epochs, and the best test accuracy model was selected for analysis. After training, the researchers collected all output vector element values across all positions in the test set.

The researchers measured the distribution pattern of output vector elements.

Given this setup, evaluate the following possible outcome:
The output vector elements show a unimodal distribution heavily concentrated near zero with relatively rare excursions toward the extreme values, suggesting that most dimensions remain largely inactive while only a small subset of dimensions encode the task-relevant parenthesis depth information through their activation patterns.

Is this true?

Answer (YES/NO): NO